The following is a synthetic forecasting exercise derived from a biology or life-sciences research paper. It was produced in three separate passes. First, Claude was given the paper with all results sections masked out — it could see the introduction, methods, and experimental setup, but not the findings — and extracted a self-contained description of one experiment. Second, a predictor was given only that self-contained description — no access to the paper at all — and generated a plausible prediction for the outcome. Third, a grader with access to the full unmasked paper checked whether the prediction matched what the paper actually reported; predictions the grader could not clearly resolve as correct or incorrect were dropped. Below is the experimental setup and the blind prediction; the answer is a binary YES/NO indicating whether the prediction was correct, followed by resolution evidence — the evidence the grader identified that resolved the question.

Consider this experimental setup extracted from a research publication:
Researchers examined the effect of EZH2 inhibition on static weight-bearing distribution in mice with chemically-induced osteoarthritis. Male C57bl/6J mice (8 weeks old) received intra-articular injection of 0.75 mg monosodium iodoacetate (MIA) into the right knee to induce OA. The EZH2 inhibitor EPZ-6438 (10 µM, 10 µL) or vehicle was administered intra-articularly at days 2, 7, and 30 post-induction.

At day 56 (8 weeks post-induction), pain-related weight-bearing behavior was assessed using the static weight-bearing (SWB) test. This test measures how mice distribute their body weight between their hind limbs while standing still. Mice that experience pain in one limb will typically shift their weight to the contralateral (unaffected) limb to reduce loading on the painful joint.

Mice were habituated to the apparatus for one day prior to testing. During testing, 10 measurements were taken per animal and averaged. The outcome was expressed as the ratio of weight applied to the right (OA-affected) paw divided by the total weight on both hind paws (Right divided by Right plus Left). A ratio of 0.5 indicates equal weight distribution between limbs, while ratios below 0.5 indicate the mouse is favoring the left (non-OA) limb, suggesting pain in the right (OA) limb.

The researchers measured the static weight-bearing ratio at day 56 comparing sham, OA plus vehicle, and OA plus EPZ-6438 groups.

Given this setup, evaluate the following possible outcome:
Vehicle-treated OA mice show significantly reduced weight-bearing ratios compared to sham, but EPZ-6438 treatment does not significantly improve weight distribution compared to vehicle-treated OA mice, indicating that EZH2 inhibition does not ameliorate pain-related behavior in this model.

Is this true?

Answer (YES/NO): NO